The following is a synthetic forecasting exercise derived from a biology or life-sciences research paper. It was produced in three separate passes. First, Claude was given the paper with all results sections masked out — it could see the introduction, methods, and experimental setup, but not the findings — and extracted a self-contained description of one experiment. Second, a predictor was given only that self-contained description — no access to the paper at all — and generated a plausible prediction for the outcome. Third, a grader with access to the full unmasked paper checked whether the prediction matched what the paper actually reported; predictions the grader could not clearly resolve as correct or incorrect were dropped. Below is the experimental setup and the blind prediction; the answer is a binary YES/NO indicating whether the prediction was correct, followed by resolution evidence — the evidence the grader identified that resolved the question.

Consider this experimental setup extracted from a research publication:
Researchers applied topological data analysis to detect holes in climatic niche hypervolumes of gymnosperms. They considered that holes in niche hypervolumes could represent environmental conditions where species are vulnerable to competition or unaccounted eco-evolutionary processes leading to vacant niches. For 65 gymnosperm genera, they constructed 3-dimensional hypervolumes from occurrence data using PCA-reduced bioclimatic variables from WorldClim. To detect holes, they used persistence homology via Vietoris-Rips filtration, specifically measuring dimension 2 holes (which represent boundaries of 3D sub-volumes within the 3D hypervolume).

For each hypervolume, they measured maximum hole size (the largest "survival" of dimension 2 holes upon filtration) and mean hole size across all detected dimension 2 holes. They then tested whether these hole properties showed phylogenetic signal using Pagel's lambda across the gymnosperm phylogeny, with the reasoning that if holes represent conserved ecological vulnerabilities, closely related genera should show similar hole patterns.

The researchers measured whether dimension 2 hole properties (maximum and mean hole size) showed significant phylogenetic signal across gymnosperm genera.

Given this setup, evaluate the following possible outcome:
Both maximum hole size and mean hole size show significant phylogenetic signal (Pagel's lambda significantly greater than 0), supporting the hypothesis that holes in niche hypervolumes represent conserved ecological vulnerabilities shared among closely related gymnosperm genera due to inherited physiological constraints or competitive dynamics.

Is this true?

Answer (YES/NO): NO